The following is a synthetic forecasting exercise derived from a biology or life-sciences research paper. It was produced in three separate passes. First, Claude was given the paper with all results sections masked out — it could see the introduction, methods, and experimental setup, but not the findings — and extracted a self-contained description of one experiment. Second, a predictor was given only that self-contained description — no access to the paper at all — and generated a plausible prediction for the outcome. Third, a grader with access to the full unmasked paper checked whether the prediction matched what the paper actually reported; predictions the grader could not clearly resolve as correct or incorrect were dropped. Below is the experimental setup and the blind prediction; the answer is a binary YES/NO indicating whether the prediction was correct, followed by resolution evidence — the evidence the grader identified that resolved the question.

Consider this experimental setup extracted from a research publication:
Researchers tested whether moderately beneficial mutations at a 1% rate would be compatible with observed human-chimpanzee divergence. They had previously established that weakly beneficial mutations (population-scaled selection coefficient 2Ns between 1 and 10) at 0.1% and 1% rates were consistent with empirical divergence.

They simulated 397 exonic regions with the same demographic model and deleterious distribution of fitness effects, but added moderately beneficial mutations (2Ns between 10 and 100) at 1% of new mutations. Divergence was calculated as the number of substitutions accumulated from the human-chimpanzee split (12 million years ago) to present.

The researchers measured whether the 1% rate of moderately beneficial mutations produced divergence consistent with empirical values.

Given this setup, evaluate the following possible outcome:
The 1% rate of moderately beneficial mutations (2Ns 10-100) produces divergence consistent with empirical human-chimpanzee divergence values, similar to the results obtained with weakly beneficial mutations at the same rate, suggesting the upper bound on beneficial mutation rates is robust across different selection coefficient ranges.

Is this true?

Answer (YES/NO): NO